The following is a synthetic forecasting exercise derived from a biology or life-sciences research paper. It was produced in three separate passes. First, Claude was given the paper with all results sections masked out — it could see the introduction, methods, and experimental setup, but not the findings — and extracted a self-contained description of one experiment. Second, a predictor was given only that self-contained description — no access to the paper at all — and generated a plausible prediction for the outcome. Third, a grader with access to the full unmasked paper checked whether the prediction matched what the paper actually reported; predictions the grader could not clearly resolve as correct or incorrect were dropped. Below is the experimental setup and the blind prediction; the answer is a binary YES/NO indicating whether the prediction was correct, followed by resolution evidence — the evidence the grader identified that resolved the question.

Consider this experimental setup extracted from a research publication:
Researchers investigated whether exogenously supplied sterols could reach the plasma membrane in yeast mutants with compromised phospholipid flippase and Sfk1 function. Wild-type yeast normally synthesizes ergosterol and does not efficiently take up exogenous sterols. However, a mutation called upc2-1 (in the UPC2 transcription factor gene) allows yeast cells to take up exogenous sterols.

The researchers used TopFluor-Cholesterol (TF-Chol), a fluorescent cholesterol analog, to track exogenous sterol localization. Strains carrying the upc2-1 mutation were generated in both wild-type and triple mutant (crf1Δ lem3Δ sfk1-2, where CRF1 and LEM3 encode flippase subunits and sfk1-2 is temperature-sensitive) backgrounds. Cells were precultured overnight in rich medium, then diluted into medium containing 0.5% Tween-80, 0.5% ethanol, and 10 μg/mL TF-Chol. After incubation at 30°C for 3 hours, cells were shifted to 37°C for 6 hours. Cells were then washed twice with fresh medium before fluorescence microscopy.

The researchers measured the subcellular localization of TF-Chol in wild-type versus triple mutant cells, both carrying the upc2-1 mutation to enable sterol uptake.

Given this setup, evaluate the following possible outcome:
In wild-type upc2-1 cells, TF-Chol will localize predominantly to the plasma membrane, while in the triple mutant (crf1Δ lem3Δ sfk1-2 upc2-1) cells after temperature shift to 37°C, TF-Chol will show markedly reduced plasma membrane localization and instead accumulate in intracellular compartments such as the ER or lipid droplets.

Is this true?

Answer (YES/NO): YES